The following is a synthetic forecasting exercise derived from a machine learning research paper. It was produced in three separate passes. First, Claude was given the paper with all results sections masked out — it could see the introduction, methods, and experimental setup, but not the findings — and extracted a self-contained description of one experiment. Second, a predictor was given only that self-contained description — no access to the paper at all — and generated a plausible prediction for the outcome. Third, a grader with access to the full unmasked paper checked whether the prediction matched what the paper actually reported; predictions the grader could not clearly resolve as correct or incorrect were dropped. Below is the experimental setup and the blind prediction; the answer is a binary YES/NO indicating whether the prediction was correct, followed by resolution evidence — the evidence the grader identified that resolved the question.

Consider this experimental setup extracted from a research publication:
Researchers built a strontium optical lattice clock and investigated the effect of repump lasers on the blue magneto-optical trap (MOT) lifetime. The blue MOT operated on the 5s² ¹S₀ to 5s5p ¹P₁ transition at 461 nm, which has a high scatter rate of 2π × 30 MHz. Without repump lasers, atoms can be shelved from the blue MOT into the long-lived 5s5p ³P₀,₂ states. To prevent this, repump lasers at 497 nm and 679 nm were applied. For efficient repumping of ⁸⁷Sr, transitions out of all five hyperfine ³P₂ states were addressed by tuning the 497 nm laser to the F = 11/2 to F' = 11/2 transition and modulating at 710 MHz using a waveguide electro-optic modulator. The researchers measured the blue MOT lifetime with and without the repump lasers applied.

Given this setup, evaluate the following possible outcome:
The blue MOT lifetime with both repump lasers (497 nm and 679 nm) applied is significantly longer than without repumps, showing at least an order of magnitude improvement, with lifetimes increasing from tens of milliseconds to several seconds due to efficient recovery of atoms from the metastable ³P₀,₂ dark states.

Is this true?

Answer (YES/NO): YES